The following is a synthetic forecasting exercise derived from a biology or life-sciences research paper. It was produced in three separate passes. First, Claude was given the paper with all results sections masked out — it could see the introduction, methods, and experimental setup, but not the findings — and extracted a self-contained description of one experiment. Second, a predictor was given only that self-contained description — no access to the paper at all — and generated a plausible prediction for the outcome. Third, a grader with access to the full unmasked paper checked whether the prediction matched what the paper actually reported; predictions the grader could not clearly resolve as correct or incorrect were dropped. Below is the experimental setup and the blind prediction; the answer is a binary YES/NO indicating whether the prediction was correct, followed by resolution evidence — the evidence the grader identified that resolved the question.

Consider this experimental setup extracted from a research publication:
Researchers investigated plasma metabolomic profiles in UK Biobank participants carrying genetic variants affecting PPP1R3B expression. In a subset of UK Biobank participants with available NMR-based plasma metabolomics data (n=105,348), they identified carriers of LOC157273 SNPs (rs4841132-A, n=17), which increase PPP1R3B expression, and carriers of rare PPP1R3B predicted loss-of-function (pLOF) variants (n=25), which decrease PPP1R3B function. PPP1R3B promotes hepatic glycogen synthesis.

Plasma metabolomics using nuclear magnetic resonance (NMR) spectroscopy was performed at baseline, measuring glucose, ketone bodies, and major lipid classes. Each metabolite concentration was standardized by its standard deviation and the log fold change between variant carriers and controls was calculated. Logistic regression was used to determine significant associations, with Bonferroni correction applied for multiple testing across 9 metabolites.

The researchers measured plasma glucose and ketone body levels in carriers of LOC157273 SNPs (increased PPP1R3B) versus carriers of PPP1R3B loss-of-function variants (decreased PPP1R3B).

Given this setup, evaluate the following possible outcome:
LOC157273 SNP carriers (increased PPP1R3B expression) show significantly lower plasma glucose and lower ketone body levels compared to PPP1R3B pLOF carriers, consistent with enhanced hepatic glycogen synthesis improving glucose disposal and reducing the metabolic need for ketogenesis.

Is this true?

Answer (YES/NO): NO